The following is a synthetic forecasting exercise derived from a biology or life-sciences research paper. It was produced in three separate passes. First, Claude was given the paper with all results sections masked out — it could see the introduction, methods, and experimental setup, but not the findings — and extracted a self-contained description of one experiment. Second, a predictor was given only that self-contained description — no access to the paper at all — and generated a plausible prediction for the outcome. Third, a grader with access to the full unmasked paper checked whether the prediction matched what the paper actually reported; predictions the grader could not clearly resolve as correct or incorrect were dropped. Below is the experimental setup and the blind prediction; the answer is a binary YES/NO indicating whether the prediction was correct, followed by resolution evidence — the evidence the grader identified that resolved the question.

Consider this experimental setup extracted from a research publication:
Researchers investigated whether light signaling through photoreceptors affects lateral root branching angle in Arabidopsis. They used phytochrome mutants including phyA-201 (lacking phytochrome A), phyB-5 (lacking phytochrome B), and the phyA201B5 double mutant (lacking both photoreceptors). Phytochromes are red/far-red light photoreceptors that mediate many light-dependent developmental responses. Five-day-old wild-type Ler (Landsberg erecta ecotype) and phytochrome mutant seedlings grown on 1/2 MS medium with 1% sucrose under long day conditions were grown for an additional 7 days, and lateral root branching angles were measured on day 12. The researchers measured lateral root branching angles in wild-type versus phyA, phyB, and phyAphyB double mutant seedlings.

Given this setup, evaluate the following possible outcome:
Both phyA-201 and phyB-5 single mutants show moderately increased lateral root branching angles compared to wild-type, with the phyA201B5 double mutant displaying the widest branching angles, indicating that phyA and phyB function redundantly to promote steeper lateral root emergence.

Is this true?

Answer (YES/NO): YES